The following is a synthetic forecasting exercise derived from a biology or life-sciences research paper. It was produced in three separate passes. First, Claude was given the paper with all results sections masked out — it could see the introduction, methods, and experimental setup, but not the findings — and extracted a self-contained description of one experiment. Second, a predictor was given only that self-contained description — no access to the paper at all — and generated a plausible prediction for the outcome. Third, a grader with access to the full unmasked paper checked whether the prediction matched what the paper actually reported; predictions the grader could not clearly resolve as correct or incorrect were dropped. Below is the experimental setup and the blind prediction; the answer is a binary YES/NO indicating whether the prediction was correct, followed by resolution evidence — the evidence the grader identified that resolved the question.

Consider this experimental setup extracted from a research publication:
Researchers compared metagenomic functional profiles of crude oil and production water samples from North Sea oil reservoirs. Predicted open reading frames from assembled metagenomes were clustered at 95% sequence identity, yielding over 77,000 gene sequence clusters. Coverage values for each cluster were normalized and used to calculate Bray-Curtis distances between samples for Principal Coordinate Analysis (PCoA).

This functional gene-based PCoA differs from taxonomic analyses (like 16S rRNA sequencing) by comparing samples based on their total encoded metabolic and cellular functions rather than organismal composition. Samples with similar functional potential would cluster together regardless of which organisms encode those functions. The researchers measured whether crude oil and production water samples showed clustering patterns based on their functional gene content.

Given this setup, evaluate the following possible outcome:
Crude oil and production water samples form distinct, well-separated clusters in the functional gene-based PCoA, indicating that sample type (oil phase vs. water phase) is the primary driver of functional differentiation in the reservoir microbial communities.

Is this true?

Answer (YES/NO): YES